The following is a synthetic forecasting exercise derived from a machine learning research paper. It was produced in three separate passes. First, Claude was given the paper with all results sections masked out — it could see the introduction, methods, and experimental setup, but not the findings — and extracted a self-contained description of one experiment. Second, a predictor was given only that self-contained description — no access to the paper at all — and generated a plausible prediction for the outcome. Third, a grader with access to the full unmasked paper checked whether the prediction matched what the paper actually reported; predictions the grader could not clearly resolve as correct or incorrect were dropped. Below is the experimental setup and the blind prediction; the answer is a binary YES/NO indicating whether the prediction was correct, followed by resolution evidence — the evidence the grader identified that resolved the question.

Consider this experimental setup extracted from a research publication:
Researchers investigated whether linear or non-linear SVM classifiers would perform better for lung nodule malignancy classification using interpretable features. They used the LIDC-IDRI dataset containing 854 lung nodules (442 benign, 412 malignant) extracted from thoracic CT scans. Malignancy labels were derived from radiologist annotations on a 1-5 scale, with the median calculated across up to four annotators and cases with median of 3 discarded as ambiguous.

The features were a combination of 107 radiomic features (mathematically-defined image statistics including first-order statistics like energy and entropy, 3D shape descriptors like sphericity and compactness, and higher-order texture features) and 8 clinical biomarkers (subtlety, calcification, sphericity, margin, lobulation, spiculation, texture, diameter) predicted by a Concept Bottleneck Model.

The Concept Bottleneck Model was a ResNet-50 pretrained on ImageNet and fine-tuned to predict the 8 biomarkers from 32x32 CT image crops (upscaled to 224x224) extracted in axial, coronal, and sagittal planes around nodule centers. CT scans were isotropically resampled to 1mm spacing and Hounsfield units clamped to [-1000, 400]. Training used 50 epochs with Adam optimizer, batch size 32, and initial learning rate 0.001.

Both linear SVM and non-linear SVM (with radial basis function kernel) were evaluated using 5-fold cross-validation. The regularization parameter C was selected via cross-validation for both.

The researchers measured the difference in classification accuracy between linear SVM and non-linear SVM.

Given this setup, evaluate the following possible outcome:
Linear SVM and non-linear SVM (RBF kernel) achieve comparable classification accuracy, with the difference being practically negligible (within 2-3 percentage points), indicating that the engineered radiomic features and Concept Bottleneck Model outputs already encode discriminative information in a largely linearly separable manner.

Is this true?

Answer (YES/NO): YES